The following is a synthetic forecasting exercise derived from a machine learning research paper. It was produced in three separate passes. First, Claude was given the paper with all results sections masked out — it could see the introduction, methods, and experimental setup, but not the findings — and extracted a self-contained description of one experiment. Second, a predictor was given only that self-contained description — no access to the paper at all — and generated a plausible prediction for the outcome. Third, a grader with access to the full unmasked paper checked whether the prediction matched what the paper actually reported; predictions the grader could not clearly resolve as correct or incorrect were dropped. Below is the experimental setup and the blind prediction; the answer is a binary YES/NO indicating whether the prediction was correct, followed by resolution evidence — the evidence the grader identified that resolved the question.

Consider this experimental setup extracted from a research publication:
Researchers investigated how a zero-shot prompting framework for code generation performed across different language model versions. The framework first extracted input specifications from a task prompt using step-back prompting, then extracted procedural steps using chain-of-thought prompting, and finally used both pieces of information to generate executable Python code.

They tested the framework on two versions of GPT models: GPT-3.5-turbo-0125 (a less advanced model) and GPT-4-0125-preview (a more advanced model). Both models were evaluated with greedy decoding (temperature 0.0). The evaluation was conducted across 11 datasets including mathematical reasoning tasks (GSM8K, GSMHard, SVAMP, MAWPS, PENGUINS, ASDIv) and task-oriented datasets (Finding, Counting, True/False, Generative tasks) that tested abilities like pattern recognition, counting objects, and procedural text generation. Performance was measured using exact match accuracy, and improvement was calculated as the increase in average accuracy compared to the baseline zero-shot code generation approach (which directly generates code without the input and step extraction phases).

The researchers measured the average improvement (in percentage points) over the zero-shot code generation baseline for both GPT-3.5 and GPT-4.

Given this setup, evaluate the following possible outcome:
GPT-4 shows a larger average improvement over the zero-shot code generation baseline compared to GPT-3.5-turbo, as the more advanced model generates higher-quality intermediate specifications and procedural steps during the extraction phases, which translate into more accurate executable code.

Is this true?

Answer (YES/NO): NO